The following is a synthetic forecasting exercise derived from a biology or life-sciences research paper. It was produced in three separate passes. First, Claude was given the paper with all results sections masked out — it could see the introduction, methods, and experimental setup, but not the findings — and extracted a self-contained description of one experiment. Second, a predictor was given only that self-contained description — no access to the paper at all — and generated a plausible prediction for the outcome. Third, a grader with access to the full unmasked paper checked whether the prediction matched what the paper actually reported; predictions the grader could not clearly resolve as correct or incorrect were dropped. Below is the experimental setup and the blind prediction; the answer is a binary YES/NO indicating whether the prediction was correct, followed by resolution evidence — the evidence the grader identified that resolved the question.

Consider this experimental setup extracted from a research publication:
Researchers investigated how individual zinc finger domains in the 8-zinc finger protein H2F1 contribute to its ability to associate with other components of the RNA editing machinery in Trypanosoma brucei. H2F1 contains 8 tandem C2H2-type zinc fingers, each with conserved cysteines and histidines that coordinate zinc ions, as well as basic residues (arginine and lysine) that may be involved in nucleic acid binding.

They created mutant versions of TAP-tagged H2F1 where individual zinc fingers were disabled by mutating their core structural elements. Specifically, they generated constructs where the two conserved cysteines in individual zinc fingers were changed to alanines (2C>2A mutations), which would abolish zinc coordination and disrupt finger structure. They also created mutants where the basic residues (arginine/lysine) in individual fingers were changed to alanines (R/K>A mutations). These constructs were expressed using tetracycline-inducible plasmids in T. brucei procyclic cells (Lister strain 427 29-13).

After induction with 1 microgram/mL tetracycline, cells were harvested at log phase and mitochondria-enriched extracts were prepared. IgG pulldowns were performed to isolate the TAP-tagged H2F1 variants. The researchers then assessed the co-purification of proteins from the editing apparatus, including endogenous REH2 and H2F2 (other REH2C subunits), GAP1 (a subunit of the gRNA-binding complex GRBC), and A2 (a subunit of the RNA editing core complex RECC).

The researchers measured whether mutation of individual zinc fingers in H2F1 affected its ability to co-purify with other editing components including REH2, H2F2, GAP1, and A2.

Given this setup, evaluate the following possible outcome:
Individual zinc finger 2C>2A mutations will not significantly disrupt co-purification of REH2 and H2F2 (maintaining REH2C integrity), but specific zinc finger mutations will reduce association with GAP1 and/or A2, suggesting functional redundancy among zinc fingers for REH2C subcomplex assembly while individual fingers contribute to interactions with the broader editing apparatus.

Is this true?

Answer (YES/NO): NO